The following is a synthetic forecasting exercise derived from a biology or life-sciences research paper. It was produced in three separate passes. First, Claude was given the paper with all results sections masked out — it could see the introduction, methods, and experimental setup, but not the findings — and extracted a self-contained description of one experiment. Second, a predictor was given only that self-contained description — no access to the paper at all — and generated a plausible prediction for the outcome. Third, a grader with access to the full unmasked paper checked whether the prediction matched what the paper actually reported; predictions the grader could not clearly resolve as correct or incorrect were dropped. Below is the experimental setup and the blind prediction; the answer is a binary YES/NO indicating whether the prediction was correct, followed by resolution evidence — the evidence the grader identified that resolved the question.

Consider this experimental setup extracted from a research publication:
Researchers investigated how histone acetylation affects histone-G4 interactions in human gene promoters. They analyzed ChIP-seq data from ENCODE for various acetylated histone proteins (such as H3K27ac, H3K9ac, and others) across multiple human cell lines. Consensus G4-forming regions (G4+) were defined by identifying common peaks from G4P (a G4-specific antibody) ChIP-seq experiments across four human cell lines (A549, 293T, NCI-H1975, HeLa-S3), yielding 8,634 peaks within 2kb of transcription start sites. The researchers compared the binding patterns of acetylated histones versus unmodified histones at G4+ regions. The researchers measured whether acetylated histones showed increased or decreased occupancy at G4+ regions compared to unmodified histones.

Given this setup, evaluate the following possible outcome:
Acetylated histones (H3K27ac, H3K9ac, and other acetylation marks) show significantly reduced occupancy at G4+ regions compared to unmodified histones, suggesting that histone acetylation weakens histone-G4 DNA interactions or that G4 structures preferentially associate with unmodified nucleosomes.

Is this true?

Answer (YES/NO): NO